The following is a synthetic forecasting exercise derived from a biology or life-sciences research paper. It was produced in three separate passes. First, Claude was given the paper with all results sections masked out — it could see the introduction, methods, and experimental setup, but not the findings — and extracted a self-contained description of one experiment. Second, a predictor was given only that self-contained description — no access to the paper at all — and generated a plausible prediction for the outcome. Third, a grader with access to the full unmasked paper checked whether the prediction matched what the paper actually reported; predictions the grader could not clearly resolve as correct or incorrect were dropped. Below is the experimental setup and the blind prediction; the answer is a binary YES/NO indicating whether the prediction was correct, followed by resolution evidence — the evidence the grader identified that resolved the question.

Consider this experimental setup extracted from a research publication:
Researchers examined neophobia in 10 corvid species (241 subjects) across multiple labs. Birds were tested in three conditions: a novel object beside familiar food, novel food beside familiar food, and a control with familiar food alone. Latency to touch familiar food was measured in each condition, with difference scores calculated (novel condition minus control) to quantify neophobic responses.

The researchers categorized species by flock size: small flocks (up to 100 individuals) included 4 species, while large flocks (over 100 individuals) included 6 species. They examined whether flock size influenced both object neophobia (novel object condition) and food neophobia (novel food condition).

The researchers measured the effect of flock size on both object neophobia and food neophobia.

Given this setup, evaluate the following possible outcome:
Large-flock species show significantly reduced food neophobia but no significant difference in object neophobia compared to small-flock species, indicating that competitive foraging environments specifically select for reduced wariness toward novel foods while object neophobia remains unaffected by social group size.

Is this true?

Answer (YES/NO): NO